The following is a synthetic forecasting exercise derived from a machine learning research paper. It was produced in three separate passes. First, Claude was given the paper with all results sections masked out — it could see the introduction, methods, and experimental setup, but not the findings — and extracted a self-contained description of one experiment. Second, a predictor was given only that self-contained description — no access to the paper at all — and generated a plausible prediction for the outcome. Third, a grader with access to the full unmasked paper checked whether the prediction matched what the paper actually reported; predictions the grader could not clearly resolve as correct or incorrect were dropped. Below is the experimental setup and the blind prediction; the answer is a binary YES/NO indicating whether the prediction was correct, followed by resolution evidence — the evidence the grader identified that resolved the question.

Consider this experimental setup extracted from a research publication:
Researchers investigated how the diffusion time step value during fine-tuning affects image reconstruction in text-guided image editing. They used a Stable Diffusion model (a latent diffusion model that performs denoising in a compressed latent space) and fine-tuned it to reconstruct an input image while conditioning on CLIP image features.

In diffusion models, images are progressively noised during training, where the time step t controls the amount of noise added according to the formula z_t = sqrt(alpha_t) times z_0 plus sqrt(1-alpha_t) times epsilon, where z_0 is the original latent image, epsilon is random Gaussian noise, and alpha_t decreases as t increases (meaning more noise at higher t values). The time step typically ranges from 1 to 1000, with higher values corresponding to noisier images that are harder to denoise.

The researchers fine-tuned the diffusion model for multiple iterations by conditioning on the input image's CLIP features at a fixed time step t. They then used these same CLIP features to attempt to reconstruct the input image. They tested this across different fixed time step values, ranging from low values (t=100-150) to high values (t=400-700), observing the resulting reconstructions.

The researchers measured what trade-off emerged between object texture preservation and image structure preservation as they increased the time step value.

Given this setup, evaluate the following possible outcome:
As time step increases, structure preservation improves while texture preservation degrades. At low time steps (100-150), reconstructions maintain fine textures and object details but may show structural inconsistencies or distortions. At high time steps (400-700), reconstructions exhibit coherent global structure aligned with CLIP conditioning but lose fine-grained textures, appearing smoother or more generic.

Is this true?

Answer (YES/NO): YES